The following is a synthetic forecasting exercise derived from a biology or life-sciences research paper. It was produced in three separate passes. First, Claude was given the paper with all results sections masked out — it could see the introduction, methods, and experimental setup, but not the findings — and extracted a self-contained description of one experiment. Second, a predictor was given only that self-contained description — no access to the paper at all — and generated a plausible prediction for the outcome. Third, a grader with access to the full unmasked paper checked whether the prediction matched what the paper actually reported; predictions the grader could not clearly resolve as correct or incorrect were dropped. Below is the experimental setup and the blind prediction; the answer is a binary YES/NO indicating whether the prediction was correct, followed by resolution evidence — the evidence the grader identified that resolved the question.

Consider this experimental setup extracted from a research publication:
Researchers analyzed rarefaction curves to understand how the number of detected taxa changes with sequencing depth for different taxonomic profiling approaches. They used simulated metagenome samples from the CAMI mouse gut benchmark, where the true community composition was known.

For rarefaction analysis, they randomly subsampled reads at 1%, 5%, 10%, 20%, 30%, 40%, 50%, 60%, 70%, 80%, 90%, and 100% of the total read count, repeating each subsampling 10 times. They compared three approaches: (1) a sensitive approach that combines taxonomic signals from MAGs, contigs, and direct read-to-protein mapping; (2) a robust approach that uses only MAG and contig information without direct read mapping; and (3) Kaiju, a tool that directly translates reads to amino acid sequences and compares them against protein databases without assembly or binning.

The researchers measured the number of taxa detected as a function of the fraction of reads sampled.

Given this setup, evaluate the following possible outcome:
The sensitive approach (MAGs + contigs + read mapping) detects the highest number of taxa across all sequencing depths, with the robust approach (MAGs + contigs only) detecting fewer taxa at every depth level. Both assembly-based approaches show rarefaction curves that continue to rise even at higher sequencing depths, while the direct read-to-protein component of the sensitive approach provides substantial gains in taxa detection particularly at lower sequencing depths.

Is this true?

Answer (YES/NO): NO